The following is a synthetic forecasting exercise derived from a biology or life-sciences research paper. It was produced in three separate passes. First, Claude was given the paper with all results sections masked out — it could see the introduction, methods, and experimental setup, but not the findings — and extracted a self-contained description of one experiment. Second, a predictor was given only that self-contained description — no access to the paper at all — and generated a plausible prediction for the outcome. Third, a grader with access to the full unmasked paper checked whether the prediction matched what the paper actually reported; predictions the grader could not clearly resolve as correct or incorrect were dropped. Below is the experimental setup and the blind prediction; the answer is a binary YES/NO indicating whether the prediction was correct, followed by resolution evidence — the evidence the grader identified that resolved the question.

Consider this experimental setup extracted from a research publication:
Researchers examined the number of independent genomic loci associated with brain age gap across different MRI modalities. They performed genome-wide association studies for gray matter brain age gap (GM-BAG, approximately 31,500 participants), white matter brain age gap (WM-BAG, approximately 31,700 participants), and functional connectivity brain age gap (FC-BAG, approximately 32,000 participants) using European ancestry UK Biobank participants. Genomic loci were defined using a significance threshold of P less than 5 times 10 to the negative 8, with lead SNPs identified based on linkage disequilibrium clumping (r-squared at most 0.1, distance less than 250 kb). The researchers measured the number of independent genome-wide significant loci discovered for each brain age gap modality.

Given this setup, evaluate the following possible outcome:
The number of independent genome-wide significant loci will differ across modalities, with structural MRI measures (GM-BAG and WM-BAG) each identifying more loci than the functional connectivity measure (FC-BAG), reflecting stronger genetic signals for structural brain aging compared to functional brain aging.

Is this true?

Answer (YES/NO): YES